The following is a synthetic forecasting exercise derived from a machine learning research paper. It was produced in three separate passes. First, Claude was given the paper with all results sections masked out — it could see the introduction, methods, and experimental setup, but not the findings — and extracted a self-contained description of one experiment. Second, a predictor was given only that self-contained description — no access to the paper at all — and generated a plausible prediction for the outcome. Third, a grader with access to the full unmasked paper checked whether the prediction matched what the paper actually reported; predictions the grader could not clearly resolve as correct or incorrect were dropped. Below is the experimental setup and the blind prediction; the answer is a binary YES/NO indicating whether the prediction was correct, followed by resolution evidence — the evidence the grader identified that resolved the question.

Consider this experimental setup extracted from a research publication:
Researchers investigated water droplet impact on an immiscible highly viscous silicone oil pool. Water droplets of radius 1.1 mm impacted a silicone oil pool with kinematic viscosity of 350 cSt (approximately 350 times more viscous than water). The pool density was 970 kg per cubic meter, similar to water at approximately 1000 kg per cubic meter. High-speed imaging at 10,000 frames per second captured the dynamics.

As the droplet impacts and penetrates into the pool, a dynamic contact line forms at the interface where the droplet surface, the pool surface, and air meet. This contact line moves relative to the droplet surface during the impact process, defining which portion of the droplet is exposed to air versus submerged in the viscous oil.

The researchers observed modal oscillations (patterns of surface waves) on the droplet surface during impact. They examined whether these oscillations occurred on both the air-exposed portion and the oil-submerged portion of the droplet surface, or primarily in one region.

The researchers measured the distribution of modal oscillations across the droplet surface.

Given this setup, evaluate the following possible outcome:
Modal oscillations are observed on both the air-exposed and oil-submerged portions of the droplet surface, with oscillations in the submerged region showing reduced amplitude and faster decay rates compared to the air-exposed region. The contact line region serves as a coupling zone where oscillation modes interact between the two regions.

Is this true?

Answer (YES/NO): NO